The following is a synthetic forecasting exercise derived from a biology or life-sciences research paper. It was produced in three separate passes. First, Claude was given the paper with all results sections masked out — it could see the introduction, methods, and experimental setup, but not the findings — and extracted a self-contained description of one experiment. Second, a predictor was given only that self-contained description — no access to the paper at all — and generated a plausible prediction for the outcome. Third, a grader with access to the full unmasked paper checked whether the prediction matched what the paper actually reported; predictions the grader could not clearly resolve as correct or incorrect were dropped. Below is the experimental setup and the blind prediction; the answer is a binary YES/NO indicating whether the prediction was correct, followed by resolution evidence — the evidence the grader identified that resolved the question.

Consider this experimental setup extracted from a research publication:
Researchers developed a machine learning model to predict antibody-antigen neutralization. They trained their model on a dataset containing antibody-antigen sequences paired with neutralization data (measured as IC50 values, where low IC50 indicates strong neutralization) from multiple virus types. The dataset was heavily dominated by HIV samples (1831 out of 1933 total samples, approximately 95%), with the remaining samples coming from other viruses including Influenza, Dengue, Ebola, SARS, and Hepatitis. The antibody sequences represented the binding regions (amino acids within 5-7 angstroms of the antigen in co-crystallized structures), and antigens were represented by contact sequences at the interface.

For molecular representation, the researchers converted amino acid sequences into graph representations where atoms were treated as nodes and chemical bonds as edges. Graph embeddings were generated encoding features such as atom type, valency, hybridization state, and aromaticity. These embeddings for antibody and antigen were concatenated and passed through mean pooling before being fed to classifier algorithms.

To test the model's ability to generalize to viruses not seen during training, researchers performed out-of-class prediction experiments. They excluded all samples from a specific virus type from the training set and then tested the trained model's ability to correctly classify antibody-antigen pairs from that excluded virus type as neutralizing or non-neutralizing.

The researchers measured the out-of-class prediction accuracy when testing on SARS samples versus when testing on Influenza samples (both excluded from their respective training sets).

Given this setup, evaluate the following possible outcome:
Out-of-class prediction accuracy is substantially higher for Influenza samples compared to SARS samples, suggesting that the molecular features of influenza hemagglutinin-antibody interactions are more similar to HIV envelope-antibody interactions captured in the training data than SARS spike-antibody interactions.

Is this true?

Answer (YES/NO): NO